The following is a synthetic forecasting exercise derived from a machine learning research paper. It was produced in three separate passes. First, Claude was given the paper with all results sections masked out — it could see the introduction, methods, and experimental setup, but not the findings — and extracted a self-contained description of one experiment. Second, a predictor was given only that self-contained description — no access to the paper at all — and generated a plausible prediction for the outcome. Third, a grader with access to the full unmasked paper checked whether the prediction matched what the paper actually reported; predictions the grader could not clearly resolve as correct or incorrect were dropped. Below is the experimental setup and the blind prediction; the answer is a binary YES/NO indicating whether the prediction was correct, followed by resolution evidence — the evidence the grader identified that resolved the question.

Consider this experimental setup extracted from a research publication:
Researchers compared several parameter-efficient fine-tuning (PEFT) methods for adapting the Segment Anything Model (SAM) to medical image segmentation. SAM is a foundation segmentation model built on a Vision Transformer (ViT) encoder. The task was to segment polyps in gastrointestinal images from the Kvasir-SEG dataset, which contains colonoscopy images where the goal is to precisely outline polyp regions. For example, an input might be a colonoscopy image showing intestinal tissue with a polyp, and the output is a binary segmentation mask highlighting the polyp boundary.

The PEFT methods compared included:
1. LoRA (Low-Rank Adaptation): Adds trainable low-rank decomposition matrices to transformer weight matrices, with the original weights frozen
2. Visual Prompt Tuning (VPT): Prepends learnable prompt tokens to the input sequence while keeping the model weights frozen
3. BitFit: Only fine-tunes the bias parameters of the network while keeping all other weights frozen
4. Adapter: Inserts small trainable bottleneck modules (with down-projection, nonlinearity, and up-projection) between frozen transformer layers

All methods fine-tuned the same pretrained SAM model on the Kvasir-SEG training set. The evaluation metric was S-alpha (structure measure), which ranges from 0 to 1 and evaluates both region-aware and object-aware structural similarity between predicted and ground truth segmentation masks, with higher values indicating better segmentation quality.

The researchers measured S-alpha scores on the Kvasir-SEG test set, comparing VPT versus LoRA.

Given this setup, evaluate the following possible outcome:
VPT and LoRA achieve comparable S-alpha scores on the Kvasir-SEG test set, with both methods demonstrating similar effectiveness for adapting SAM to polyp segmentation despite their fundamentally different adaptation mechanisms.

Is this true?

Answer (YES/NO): YES